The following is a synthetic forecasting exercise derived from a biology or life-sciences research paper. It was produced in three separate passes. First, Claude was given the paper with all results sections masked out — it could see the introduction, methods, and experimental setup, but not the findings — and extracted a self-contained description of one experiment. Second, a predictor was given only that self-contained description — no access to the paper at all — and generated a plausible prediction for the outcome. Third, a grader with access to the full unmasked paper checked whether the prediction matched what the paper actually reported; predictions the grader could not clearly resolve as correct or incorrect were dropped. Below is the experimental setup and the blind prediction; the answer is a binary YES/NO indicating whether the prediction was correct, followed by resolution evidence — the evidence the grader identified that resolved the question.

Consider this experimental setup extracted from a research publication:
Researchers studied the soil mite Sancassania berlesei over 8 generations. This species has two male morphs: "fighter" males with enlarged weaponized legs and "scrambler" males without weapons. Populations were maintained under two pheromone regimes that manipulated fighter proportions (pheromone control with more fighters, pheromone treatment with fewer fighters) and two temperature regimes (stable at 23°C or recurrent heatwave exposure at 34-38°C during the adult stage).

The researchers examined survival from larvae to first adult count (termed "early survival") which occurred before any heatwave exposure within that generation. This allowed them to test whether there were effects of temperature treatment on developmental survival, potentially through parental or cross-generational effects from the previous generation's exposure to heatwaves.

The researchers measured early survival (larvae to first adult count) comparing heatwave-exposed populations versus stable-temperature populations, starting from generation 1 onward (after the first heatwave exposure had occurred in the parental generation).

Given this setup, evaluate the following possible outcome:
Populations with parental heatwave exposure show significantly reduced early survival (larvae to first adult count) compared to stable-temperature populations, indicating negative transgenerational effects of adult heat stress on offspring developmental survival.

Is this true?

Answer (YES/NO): NO